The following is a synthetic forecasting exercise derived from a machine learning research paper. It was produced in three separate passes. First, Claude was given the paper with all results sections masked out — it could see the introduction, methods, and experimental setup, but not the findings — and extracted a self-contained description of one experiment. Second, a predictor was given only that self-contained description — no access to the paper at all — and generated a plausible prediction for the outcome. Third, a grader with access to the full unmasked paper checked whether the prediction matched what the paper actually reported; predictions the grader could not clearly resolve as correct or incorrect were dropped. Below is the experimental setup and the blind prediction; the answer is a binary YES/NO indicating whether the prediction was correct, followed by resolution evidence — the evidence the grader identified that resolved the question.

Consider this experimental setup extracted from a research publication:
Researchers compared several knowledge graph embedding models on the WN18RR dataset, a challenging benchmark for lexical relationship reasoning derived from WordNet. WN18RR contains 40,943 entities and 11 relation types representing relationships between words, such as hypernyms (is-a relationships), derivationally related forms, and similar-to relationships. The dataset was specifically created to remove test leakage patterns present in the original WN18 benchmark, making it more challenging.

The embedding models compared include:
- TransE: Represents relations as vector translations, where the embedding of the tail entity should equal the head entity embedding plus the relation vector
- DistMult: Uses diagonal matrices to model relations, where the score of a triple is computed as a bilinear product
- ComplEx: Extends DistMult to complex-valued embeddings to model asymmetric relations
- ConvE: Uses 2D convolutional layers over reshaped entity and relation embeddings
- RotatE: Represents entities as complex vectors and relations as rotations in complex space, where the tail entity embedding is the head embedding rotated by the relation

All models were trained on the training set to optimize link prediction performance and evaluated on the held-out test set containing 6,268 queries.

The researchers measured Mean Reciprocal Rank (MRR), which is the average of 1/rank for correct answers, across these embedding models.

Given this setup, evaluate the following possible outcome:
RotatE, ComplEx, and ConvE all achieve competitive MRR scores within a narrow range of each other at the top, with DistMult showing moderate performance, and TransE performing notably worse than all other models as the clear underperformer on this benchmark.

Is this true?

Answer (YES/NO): NO